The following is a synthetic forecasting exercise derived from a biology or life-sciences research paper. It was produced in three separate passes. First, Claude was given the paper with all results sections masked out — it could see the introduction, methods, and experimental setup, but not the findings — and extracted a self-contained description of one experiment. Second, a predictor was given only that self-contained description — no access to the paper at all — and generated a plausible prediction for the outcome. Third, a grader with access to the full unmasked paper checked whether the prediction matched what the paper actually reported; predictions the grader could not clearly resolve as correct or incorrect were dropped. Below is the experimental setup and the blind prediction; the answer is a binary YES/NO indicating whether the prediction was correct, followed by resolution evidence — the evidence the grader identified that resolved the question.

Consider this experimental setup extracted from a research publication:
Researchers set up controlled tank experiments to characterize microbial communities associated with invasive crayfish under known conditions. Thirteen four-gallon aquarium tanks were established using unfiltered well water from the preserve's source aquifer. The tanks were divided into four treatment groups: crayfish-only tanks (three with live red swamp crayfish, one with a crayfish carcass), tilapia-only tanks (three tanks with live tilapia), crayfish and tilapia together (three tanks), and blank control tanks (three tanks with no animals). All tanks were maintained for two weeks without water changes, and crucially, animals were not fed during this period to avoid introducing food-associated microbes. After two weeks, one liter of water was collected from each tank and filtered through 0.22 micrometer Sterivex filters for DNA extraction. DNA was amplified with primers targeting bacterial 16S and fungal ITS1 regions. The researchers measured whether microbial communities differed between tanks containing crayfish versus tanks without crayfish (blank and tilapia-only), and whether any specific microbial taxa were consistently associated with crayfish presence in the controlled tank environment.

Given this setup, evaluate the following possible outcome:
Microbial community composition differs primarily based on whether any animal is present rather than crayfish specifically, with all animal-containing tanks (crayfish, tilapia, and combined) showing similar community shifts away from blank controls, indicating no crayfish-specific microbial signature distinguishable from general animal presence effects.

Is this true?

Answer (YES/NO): NO